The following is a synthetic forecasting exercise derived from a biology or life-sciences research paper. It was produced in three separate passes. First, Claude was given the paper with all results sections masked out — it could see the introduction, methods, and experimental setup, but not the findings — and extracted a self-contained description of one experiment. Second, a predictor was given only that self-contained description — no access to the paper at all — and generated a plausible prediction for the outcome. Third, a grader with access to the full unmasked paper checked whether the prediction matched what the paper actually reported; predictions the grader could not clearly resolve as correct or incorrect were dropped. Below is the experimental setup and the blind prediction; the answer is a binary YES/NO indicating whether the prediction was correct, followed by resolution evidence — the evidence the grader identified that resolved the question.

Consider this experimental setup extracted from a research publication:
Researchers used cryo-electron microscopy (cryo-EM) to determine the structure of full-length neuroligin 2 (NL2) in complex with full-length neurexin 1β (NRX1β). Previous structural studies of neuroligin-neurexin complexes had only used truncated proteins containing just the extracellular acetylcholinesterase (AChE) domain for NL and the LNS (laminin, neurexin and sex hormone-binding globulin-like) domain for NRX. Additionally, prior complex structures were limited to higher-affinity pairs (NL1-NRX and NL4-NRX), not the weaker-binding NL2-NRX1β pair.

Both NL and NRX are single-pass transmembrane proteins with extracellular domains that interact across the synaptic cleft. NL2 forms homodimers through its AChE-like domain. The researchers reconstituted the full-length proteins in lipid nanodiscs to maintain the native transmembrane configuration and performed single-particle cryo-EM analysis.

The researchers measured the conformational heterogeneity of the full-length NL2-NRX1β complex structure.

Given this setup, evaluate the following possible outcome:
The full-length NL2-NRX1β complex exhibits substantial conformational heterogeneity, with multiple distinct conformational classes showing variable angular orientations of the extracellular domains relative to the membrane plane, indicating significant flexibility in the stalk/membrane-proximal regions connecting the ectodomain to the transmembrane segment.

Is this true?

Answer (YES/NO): YES